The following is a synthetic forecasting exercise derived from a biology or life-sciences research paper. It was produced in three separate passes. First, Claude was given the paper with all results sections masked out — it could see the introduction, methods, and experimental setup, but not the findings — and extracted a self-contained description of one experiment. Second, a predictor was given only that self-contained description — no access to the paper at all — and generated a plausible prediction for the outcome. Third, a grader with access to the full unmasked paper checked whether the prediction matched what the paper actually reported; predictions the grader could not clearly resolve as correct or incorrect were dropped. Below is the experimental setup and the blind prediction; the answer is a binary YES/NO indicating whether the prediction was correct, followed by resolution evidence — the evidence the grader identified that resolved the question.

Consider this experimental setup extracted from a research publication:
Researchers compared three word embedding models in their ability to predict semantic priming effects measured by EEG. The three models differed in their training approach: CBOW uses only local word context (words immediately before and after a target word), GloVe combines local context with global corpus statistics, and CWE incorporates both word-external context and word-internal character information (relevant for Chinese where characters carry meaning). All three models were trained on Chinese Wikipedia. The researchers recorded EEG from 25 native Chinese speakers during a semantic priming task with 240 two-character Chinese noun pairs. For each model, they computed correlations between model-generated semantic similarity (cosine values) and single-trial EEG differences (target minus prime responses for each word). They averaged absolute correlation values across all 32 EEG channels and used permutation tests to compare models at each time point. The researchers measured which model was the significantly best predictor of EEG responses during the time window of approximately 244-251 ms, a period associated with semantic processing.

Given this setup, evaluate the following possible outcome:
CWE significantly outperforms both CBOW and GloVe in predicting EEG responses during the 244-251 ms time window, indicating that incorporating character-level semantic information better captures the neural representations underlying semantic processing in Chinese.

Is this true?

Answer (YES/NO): NO